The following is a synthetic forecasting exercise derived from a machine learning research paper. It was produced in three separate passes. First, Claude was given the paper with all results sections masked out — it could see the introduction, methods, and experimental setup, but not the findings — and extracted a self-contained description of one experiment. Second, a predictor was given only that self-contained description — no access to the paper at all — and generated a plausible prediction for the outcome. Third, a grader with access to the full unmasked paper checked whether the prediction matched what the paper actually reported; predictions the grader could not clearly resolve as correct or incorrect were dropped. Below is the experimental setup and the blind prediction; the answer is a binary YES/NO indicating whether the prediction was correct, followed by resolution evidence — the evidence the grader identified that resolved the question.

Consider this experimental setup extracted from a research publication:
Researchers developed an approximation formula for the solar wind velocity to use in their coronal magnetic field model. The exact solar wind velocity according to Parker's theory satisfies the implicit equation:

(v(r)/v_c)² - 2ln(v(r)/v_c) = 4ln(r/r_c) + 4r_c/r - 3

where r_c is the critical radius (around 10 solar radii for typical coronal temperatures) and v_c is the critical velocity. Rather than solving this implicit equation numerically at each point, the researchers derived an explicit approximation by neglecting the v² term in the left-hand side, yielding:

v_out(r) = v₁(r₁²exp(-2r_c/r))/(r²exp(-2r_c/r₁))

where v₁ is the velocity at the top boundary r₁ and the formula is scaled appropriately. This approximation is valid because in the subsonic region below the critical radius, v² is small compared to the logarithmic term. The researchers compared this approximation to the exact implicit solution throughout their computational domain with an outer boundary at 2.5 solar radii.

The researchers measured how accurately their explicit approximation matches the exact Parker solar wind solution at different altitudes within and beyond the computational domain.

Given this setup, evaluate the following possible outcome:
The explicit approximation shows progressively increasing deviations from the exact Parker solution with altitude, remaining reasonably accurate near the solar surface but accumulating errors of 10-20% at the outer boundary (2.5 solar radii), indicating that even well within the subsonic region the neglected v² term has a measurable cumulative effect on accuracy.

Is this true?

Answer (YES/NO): NO